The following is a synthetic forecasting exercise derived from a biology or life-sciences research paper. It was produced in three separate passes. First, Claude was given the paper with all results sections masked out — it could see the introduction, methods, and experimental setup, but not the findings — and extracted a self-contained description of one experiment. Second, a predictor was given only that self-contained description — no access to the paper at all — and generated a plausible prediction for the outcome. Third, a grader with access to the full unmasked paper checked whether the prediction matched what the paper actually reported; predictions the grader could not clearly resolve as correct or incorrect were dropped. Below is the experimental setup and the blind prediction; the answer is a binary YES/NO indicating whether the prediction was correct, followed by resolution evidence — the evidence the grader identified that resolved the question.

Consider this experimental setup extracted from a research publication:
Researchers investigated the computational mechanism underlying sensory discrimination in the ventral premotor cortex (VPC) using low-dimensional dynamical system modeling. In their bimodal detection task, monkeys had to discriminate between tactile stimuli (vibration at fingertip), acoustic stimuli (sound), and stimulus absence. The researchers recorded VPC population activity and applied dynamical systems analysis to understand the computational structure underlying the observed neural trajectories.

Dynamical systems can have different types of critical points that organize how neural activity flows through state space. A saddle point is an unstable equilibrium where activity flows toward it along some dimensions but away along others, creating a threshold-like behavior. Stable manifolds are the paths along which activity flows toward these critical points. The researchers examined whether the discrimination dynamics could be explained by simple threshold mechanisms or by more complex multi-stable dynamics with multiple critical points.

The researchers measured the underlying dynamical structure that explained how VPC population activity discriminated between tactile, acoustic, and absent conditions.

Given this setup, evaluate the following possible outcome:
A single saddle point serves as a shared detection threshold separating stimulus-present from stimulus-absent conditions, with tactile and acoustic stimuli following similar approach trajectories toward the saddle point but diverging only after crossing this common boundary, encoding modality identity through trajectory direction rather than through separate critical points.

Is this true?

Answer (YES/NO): NO